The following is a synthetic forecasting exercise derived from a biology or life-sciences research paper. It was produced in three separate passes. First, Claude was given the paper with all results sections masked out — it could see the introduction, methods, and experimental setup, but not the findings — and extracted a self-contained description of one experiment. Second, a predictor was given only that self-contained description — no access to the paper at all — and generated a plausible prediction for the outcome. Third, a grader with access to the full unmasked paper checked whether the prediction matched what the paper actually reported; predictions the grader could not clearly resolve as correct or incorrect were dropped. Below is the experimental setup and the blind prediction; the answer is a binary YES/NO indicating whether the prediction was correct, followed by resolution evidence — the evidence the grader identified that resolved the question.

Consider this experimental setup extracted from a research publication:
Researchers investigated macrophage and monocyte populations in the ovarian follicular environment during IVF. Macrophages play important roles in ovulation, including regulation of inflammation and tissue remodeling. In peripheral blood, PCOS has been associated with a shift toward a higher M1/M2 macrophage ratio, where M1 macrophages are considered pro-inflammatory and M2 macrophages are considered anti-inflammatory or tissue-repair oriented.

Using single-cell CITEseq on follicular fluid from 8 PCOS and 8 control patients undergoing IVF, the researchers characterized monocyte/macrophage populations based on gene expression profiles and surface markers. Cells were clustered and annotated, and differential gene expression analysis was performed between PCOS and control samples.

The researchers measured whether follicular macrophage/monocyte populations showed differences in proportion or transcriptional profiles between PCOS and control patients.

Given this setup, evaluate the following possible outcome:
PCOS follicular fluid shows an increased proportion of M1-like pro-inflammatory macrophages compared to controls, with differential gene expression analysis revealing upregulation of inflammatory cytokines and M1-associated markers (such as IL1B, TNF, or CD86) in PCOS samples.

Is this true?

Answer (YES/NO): NO